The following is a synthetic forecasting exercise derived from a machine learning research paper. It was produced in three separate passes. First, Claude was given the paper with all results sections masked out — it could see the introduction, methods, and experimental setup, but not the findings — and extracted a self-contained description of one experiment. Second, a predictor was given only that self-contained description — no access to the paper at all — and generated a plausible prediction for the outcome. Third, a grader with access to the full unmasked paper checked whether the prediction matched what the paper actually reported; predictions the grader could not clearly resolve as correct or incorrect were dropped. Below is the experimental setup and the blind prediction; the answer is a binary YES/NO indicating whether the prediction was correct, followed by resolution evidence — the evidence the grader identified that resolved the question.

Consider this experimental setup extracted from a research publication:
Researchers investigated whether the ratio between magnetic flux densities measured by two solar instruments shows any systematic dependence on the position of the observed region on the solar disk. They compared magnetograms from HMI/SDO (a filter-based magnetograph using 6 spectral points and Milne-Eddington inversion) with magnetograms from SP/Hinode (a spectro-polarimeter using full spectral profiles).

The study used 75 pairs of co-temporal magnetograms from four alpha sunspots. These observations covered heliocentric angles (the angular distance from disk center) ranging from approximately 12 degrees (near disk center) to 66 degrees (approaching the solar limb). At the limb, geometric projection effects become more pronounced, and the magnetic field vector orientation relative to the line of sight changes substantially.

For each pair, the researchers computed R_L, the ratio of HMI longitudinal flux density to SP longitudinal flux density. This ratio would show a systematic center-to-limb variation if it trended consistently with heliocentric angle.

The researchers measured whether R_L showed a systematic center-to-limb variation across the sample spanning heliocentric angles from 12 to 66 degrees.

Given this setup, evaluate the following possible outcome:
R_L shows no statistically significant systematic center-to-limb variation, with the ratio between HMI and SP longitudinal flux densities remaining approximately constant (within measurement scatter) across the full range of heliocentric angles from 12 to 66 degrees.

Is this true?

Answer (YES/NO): NO